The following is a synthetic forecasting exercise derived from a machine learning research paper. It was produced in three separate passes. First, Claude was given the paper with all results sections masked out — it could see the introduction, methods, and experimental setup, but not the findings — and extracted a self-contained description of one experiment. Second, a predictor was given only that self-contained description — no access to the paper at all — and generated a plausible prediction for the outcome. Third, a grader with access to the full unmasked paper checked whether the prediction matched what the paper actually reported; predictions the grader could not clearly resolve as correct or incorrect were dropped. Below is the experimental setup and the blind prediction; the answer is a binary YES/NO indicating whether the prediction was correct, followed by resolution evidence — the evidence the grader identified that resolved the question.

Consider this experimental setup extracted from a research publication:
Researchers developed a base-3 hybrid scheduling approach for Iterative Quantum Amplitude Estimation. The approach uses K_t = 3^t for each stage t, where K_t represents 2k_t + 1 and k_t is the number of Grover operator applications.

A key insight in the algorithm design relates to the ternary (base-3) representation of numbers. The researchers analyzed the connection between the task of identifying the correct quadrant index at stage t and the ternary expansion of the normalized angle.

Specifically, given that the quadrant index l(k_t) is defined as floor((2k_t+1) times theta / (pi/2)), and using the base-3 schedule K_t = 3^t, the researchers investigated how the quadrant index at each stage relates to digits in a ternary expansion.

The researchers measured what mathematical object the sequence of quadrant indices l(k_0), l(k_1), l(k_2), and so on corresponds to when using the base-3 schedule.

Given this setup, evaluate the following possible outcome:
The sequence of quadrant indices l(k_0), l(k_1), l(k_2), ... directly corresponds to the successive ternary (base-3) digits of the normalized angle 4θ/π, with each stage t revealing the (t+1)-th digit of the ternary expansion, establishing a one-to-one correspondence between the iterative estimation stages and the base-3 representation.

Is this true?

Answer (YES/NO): NO